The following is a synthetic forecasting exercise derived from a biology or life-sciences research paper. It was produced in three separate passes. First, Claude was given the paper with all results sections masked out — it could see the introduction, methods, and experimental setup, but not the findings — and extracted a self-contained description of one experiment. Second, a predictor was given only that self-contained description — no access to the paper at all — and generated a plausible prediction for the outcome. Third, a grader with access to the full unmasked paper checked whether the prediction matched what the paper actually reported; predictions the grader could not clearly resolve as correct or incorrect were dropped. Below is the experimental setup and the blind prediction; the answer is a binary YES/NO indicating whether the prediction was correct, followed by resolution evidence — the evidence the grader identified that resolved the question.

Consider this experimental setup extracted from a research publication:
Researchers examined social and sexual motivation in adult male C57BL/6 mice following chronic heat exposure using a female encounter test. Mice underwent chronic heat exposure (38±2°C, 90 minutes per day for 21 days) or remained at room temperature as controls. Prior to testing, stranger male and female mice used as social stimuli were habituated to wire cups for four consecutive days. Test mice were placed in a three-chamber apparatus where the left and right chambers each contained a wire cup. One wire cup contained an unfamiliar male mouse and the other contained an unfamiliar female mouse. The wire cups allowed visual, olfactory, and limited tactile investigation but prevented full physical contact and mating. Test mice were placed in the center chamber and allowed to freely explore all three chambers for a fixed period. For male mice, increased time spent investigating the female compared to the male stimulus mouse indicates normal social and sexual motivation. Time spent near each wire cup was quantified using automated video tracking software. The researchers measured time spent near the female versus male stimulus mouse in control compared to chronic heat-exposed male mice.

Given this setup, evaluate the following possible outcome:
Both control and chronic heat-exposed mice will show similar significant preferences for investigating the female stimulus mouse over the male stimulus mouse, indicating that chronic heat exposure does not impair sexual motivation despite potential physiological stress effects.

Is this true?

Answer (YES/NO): NO